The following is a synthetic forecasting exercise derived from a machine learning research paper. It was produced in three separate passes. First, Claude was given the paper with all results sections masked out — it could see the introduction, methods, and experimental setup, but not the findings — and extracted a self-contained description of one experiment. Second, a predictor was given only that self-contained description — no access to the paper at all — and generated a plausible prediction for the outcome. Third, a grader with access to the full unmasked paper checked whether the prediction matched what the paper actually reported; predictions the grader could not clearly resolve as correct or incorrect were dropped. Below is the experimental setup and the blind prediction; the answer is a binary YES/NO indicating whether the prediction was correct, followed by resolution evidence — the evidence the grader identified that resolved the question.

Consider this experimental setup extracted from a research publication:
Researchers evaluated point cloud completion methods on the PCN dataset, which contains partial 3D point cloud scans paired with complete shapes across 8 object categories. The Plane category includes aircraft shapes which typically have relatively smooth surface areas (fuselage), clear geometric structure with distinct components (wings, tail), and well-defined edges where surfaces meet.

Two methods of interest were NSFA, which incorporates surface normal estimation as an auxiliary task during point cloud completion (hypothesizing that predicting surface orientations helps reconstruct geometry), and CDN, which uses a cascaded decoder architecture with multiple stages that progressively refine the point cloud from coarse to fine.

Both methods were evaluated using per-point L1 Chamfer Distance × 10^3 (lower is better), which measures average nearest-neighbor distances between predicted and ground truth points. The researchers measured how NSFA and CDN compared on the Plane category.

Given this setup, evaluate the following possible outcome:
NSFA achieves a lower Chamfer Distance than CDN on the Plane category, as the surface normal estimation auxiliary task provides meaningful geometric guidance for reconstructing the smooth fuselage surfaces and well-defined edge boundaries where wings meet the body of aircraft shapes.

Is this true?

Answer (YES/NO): YES